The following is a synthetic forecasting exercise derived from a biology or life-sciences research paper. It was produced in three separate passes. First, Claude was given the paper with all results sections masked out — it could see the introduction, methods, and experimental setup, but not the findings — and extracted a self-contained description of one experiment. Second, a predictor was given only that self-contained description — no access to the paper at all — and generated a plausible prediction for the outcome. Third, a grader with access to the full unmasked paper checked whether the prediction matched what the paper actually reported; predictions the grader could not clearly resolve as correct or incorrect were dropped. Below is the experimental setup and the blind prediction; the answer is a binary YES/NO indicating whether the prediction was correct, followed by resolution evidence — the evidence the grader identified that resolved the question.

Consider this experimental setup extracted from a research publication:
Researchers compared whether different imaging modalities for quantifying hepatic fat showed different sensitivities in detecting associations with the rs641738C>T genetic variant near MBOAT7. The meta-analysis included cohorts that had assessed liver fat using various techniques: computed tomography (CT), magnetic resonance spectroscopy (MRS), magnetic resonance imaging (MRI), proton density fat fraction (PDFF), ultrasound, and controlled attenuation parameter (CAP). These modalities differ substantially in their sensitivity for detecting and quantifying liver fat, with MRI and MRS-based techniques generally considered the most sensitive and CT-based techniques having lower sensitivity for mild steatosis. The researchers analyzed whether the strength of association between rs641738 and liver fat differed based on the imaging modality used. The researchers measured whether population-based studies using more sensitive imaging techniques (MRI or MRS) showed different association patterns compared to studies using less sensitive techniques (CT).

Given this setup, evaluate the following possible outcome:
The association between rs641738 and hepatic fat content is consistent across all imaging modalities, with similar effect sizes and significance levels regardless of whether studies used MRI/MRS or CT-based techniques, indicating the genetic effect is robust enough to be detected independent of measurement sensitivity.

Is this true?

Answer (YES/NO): NO